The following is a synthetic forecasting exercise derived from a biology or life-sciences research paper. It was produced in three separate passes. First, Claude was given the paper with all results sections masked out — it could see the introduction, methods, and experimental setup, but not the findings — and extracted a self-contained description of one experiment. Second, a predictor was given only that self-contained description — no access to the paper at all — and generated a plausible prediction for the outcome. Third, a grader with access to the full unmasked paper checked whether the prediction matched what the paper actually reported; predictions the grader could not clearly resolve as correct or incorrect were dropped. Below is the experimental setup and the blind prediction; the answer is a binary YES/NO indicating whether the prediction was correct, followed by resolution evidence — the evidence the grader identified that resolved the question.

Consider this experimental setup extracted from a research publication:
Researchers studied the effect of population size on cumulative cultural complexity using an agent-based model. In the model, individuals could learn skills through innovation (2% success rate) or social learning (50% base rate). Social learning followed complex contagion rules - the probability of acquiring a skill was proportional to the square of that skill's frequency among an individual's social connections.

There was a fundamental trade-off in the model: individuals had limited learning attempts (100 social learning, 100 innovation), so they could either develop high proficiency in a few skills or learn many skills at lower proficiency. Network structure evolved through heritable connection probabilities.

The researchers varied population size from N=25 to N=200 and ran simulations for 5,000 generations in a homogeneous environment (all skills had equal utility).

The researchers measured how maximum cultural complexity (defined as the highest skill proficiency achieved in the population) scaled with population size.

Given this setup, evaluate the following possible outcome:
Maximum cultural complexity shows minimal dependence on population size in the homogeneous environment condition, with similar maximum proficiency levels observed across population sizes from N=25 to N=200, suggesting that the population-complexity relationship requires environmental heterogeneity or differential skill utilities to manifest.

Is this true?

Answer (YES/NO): NO